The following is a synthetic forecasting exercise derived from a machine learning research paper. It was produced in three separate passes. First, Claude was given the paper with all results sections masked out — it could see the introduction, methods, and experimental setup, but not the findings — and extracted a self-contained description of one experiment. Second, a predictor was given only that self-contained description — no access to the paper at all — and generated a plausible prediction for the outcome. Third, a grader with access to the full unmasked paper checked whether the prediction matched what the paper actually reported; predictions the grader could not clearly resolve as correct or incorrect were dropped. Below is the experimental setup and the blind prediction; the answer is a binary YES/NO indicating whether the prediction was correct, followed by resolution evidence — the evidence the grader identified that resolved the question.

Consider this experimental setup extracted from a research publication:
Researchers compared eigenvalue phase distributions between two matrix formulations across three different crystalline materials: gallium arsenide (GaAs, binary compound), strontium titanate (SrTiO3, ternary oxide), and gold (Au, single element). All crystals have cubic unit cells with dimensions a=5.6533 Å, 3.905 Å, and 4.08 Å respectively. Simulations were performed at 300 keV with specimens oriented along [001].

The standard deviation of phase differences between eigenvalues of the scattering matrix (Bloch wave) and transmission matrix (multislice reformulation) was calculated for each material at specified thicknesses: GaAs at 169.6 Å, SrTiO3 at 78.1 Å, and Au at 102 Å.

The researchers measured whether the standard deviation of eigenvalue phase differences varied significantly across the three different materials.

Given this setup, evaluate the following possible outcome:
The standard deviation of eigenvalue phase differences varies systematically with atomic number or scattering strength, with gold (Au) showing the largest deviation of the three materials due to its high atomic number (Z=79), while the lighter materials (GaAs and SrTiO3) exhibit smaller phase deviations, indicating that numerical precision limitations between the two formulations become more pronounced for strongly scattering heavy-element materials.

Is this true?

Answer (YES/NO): NO